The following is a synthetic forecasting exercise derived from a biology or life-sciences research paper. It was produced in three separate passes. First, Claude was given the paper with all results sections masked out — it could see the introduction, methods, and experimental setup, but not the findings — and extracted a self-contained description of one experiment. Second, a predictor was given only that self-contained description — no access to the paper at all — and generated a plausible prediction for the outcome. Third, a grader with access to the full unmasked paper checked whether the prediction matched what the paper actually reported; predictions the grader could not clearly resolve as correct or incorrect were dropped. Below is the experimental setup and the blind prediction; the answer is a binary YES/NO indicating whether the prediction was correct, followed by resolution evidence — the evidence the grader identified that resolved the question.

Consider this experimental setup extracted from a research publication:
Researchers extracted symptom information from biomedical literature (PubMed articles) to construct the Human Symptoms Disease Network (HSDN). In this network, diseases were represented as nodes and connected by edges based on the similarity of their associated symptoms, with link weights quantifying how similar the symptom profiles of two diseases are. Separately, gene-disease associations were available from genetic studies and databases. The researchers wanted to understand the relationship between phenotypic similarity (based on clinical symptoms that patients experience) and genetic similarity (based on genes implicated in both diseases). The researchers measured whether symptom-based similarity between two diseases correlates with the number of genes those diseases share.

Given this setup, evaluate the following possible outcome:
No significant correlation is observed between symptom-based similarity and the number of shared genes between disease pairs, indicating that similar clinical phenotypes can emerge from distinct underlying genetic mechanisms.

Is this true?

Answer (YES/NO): NO